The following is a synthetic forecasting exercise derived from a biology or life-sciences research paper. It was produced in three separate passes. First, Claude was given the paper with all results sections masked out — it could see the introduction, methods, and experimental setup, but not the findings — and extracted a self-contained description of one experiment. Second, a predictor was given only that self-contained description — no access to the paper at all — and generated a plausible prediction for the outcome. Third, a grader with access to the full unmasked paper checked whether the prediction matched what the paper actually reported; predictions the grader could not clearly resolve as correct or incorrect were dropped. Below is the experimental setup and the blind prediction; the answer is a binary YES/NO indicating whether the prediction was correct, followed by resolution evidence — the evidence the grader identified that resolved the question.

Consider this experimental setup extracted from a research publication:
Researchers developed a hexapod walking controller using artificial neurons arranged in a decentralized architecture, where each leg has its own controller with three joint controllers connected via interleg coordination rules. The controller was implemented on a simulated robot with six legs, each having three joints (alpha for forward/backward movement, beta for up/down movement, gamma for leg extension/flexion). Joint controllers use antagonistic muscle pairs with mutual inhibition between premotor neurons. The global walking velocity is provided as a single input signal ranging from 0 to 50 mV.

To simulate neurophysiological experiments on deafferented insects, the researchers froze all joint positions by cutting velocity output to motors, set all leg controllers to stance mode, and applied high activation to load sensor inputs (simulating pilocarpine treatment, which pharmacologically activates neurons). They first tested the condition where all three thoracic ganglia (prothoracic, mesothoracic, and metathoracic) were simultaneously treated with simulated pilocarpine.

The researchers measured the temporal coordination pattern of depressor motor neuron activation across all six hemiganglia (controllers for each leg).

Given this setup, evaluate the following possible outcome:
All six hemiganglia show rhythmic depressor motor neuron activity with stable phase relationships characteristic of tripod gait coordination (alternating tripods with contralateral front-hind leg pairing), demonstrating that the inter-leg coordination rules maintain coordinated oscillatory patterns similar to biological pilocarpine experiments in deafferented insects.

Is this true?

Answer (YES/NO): NO